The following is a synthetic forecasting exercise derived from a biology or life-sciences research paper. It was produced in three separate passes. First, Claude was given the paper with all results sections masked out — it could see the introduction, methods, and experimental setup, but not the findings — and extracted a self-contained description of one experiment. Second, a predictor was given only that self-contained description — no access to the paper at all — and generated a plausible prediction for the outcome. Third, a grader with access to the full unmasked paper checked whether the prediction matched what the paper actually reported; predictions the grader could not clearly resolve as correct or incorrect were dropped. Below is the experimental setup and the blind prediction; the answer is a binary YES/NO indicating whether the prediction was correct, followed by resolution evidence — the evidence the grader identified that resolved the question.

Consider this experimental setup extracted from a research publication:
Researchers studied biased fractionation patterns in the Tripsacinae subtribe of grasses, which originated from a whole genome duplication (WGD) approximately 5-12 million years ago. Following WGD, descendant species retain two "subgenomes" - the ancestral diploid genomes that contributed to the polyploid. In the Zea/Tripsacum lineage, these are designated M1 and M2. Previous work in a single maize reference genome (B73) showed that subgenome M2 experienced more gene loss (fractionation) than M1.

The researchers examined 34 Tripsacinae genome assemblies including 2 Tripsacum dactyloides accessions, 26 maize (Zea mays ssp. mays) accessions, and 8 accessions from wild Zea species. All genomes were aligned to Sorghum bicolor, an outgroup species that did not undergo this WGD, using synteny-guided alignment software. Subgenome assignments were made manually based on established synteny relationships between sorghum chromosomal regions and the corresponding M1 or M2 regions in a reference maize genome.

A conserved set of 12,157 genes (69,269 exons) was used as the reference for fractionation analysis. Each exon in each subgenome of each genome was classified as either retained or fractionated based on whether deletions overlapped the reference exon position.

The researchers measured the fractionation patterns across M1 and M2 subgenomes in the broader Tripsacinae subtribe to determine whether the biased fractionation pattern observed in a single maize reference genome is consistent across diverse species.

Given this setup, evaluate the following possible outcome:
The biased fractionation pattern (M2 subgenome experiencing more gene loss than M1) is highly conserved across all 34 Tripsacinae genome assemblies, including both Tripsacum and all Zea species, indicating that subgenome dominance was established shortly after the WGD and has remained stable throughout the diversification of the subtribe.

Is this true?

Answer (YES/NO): YES